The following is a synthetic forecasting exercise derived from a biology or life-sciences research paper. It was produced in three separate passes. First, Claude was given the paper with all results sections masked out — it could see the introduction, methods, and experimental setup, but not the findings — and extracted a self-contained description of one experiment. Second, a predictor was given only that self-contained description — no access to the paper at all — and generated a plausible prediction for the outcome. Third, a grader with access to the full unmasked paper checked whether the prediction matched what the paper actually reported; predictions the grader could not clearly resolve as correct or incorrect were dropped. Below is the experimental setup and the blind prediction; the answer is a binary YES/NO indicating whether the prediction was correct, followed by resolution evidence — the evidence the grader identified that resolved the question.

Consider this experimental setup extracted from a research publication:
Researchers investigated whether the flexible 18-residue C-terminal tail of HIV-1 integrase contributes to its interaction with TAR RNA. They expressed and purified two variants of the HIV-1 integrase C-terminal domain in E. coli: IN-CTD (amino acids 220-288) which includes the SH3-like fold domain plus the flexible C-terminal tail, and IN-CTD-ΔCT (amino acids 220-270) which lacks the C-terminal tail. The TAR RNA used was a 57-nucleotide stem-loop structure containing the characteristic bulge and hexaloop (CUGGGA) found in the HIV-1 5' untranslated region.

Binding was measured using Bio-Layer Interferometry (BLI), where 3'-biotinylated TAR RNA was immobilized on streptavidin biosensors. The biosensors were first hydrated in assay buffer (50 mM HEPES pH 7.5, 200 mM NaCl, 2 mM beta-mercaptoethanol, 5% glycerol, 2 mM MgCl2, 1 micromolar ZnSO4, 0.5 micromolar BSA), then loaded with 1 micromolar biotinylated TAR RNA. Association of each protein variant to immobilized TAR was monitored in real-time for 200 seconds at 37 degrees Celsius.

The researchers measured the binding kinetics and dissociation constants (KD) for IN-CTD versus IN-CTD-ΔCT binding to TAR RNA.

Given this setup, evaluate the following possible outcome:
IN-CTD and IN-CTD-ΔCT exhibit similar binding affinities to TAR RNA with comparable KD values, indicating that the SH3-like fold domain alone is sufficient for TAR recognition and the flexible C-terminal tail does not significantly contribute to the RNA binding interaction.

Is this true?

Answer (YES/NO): YES